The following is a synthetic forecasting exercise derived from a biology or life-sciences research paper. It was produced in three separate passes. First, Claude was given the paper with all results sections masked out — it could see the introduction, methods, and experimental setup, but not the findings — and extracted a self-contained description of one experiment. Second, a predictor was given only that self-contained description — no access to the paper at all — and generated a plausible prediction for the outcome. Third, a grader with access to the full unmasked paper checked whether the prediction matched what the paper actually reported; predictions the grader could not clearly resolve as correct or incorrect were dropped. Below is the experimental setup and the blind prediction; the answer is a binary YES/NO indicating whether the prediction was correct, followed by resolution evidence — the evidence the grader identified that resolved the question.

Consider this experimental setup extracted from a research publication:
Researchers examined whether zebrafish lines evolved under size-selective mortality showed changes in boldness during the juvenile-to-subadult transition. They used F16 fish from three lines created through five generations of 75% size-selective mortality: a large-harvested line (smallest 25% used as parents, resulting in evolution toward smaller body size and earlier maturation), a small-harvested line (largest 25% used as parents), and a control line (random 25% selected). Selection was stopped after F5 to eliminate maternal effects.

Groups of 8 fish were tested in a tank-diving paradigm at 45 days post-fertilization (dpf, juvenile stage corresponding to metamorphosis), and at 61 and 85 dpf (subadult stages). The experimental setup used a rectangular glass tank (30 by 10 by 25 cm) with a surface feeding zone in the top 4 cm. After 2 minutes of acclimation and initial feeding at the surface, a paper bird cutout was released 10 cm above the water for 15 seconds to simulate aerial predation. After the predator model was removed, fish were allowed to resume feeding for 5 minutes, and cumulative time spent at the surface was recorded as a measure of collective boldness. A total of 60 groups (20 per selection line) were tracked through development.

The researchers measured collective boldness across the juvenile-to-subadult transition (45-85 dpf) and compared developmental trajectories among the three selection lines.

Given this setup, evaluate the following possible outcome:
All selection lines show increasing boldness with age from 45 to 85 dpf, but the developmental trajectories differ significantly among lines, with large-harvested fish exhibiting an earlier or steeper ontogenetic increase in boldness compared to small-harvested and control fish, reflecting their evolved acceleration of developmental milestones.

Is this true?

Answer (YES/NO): NO